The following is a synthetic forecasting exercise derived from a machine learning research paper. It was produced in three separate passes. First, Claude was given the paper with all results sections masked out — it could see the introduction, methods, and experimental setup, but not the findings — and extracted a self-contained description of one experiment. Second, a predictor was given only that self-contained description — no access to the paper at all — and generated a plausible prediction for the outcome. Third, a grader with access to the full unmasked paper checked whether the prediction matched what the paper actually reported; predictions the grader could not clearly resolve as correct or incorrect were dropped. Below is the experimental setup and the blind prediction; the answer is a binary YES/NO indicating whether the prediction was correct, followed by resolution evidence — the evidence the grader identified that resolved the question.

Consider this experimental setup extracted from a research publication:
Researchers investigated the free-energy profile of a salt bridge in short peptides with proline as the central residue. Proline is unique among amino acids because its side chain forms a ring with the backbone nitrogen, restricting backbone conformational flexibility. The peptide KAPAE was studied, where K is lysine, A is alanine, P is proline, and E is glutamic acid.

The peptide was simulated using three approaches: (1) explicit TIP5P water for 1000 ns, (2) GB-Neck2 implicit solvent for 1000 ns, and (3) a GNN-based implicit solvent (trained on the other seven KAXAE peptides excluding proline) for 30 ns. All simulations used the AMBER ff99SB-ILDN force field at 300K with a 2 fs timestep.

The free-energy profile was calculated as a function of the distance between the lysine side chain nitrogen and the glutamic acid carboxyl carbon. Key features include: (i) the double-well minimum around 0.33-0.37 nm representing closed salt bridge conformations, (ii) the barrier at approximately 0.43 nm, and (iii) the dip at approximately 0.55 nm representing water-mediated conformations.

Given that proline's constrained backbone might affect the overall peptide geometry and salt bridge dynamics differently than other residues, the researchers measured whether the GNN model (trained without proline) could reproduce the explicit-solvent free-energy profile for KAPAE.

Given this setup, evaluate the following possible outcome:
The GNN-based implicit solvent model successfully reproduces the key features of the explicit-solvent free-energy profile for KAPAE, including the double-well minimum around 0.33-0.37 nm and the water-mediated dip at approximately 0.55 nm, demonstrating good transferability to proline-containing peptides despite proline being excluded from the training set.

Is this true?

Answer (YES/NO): NO